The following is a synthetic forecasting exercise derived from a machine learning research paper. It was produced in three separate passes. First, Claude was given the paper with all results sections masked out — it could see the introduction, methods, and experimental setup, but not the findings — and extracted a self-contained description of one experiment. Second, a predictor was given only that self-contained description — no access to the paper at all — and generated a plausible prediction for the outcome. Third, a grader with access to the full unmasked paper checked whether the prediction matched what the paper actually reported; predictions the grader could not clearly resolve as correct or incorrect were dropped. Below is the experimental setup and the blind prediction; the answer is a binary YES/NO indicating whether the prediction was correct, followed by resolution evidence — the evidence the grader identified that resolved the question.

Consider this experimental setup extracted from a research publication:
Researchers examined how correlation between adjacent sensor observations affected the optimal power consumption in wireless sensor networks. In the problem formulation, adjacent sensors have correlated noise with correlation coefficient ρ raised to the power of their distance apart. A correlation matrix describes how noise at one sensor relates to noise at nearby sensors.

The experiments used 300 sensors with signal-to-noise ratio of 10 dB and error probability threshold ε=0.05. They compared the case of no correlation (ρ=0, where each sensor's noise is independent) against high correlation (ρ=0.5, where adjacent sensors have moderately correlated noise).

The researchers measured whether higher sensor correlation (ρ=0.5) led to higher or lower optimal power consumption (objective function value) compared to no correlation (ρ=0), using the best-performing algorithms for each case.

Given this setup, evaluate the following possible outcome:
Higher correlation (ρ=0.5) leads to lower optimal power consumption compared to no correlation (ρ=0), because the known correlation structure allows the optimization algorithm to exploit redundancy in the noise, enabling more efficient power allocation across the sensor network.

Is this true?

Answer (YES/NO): NO